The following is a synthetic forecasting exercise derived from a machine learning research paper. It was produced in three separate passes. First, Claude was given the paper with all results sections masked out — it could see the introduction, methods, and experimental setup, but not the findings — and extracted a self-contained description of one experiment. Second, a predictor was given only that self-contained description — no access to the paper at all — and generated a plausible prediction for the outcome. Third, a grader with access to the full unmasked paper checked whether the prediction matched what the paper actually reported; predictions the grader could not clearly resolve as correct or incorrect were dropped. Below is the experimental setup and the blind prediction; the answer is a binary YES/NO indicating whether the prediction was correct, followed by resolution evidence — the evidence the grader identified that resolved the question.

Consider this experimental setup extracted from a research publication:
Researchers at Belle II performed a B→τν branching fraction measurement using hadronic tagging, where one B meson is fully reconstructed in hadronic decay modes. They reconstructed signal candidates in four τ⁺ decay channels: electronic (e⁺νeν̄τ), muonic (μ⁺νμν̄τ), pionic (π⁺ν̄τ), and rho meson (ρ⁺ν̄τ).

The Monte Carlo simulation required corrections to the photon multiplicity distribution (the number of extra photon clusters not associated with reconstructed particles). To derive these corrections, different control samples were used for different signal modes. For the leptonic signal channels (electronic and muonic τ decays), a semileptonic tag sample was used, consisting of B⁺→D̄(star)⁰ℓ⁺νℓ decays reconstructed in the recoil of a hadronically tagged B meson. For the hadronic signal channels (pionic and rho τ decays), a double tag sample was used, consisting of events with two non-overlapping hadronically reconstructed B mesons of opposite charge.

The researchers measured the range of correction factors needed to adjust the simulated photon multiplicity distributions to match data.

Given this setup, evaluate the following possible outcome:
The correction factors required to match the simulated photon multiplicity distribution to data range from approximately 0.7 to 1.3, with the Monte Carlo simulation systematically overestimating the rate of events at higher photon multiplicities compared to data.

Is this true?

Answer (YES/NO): NO